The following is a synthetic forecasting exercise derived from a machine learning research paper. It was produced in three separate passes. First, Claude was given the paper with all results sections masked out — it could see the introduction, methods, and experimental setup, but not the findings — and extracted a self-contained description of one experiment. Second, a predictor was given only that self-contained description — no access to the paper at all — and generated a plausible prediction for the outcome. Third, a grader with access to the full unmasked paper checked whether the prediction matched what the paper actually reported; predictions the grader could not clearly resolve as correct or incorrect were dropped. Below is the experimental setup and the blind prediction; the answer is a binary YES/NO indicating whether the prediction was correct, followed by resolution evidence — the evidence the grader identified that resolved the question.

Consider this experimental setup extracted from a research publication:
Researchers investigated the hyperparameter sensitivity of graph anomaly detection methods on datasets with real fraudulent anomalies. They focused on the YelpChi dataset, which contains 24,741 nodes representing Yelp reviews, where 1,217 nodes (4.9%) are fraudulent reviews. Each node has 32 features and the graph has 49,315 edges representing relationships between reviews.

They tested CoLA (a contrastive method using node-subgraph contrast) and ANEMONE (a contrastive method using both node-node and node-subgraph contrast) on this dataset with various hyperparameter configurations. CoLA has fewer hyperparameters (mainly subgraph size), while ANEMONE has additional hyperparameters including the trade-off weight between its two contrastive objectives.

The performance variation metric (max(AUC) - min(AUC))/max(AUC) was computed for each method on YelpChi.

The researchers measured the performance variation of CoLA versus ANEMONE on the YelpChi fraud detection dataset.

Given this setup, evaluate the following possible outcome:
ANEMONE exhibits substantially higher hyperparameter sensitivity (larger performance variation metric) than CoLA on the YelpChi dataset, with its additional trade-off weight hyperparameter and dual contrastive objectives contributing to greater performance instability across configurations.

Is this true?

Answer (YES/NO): YES